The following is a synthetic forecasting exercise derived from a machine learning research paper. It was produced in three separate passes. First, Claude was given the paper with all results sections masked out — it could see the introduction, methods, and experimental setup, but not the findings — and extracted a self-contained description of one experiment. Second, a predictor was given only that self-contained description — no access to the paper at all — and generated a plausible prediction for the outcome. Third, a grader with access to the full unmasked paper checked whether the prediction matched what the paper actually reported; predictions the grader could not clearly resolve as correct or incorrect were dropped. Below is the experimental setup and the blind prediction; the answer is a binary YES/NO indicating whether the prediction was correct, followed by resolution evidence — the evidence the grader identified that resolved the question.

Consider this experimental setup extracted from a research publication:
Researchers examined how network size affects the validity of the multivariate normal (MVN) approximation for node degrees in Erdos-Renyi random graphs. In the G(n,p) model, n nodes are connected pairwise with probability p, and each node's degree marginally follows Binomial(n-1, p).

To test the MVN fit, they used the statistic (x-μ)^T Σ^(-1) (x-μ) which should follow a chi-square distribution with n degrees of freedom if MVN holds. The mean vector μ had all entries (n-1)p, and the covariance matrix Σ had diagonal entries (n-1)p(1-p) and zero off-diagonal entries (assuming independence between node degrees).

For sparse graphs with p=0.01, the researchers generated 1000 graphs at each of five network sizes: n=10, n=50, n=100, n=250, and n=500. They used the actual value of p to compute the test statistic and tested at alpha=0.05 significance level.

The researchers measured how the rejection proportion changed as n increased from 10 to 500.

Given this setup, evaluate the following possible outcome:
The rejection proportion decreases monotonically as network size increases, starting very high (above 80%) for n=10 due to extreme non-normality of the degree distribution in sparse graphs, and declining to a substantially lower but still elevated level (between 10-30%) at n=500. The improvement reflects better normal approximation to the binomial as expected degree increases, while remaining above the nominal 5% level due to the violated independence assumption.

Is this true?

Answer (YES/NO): NO